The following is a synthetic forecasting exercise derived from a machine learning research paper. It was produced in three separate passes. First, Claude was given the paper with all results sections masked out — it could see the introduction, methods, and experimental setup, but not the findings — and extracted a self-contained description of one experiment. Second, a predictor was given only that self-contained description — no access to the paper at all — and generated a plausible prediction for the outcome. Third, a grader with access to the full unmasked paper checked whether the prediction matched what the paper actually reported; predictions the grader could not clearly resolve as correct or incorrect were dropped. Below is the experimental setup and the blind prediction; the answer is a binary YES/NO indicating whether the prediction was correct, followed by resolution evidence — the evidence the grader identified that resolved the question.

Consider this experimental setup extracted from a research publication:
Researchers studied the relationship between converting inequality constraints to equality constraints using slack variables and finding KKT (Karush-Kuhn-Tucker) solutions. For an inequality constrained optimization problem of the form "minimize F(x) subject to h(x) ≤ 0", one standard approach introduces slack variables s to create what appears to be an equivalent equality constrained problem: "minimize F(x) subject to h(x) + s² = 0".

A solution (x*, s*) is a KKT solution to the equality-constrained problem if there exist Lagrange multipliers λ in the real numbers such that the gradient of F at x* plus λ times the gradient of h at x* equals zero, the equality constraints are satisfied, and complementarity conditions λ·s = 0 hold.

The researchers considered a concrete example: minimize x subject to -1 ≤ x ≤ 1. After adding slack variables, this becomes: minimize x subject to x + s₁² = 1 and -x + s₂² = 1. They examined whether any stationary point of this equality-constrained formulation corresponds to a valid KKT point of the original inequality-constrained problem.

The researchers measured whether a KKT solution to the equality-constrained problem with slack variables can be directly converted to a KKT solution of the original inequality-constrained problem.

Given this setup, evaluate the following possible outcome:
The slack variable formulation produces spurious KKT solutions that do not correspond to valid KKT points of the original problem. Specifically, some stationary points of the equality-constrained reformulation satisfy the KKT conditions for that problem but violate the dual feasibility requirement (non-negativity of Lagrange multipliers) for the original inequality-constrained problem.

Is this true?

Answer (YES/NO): YES